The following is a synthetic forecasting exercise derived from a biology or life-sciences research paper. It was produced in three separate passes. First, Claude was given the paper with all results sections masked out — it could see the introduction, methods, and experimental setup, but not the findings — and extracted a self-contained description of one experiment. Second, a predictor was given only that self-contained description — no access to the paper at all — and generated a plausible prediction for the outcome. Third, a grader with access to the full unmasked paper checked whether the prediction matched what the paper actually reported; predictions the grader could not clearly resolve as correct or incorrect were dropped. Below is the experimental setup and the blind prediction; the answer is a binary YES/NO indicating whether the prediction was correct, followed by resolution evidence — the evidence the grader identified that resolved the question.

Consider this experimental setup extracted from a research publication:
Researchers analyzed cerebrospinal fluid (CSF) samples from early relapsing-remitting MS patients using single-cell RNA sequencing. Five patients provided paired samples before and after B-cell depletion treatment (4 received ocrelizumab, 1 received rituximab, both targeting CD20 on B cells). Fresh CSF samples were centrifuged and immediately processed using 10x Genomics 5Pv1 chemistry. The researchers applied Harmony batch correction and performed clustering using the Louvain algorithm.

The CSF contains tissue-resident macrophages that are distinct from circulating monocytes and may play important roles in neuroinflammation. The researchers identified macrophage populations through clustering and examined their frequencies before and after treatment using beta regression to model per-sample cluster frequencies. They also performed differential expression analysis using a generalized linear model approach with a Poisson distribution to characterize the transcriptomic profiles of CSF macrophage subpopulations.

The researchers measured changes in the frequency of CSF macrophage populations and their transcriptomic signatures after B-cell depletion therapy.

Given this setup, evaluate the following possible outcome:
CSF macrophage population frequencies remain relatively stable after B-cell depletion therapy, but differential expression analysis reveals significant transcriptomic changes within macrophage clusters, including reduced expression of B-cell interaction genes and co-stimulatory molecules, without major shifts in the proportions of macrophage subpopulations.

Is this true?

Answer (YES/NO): NO